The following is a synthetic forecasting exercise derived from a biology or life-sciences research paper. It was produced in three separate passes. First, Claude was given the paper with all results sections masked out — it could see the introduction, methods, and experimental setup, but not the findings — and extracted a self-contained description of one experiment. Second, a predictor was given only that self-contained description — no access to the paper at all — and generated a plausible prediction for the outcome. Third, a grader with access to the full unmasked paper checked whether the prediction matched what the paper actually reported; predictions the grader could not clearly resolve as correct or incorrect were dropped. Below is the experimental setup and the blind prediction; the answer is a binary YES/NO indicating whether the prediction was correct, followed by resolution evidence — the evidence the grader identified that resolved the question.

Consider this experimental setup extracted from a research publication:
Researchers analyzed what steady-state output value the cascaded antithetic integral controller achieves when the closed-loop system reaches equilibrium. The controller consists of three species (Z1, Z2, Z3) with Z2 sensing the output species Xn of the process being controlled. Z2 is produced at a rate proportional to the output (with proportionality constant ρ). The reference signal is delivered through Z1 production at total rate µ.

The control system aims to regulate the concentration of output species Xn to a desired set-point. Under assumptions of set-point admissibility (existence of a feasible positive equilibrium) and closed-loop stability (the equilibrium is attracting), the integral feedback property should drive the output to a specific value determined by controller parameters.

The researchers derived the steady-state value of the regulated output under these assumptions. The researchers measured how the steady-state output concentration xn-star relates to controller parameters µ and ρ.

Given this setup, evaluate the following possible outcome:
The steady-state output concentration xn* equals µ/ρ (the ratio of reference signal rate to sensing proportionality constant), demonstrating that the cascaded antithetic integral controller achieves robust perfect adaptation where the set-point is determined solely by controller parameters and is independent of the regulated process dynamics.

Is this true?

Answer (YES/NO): YES